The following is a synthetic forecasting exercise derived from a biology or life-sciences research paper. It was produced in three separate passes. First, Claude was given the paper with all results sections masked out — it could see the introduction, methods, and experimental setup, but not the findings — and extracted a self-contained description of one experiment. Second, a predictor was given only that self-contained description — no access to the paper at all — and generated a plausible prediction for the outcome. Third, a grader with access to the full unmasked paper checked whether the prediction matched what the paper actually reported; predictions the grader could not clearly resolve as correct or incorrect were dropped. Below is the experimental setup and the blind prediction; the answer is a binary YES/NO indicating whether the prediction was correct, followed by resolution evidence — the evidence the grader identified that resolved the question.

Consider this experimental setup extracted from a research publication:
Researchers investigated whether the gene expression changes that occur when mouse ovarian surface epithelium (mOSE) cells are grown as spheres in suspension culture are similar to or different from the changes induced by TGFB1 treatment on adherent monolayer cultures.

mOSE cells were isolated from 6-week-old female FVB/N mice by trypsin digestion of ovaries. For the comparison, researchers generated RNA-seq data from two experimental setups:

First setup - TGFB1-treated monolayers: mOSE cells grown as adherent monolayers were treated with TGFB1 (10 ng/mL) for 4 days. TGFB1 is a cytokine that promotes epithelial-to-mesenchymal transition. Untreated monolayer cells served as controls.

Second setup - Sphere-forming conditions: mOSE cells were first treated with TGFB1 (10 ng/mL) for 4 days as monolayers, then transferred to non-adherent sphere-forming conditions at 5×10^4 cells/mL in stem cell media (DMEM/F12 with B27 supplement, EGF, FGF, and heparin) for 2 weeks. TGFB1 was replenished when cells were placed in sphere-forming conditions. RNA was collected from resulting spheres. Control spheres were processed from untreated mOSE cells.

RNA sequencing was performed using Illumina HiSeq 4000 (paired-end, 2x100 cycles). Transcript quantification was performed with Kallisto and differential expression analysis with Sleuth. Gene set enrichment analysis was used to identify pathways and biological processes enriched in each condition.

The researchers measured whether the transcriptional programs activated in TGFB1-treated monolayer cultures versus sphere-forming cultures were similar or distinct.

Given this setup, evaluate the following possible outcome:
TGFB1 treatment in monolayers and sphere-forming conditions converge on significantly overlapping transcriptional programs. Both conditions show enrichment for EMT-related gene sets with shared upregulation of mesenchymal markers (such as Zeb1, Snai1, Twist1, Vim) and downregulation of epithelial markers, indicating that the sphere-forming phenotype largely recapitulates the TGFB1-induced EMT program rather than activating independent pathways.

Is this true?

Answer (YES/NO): NO